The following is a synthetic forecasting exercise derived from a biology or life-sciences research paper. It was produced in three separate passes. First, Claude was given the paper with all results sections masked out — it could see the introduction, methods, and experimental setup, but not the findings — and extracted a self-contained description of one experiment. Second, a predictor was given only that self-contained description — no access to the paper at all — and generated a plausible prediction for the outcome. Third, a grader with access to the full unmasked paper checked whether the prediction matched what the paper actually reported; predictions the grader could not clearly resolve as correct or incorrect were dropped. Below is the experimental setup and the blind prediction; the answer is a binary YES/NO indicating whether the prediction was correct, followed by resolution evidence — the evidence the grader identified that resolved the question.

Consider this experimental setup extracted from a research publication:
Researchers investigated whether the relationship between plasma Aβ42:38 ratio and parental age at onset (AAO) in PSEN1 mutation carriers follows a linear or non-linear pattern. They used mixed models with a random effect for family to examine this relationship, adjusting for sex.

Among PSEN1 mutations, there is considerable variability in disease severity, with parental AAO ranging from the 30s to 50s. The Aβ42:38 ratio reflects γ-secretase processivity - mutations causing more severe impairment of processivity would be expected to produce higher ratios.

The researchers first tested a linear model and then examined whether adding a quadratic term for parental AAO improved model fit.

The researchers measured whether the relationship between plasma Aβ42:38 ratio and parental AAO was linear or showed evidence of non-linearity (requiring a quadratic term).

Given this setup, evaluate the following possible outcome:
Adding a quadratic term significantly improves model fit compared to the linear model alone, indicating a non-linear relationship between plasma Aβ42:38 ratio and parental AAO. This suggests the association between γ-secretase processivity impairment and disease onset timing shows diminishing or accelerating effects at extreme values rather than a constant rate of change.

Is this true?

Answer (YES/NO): YES